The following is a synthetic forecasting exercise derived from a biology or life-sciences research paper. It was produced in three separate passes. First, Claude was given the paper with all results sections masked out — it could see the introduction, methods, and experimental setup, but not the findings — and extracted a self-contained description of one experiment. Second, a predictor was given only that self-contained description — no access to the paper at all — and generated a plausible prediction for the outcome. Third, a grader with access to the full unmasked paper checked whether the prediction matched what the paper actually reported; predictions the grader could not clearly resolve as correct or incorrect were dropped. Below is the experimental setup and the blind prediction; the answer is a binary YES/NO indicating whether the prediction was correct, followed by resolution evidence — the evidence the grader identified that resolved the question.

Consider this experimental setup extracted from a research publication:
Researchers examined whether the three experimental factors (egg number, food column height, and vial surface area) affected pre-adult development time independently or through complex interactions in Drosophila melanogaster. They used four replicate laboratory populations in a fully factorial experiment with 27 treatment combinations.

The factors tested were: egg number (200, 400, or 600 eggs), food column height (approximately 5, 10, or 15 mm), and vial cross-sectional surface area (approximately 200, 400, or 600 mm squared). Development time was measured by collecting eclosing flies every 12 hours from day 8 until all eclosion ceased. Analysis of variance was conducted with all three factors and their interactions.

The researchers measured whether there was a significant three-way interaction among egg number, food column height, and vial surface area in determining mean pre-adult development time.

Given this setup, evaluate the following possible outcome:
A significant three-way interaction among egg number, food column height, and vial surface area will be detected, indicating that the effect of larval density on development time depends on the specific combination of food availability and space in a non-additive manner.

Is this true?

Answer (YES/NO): YES